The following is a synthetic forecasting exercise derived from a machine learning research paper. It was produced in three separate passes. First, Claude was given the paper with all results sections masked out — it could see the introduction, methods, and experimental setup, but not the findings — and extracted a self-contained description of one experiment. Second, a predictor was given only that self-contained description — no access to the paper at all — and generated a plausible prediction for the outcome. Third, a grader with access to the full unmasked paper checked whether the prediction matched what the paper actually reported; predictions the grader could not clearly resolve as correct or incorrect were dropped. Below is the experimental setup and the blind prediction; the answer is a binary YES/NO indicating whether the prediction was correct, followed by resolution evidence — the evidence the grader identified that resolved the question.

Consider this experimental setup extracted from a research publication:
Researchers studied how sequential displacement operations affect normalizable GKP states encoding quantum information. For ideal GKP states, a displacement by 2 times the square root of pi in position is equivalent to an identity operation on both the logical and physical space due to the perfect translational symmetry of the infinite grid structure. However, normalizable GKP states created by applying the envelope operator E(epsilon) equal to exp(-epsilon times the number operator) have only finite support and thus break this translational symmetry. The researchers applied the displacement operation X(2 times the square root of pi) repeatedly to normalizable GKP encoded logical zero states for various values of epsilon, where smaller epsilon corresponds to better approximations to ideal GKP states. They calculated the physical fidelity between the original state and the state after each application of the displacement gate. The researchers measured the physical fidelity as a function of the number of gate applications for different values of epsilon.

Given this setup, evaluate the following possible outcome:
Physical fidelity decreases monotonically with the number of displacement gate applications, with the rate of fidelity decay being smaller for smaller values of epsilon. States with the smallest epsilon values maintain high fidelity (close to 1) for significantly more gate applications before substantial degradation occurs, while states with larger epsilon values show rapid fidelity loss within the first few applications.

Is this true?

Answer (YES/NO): YES